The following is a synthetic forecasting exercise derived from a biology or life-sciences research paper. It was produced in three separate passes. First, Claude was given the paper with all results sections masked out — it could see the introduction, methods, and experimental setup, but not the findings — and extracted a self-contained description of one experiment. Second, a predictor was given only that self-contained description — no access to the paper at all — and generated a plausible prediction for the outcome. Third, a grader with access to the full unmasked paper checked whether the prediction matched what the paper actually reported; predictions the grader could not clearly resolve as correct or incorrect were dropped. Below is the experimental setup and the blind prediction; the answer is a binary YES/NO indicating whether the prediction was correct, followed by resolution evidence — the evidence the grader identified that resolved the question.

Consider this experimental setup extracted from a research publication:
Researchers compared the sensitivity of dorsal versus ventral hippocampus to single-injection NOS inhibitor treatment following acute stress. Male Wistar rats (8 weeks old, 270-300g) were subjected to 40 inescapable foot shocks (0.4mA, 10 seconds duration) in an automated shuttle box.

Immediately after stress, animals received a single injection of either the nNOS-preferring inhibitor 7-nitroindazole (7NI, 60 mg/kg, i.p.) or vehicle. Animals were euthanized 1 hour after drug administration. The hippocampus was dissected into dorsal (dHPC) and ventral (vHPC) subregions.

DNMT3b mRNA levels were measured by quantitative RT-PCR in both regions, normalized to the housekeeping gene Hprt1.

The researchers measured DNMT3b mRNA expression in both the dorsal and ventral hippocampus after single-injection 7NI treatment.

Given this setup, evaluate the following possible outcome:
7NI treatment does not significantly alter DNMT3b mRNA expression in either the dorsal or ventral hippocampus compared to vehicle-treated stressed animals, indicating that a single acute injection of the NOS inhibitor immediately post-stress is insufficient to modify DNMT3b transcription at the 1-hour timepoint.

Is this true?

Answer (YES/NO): NO